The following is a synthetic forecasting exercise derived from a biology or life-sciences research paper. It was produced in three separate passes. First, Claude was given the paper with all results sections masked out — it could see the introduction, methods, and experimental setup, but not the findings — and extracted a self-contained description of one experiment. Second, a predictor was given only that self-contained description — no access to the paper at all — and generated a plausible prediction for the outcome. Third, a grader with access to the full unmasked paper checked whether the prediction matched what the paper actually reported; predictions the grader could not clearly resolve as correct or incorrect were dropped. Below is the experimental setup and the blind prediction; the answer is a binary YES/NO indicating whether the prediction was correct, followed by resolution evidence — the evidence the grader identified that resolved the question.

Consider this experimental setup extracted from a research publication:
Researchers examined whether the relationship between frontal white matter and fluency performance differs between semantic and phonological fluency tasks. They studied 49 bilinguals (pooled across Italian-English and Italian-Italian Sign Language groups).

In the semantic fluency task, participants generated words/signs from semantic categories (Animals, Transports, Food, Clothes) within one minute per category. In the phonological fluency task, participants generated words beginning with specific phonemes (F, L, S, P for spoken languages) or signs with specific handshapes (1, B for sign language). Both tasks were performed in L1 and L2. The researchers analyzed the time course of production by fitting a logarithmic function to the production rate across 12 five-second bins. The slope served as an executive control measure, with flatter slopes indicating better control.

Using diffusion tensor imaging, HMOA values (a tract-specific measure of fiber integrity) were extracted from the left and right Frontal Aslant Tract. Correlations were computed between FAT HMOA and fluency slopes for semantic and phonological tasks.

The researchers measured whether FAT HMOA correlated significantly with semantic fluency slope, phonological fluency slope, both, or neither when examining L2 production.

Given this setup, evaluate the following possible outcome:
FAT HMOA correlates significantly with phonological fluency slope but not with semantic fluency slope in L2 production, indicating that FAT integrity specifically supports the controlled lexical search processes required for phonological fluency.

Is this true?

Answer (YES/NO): NO